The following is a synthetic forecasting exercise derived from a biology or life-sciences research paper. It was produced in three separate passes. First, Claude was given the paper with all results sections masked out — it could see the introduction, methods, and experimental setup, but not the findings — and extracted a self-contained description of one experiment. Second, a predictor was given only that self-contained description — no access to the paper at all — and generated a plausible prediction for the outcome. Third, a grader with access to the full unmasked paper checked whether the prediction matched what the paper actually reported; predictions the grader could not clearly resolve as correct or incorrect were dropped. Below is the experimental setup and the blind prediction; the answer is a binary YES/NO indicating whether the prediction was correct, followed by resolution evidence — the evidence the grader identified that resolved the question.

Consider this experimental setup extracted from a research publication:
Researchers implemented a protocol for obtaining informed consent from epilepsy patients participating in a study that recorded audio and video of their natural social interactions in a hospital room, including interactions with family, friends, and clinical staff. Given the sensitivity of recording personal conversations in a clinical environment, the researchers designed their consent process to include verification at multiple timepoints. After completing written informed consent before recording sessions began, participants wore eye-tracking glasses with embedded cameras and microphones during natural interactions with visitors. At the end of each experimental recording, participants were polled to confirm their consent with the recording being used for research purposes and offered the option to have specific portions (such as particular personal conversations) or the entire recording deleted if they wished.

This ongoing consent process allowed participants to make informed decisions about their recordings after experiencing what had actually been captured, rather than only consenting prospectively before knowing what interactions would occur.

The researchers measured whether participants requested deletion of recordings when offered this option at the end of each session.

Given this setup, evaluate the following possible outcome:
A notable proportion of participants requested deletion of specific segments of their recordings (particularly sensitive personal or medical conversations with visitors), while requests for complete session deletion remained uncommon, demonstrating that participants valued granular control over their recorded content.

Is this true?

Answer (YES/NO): NO